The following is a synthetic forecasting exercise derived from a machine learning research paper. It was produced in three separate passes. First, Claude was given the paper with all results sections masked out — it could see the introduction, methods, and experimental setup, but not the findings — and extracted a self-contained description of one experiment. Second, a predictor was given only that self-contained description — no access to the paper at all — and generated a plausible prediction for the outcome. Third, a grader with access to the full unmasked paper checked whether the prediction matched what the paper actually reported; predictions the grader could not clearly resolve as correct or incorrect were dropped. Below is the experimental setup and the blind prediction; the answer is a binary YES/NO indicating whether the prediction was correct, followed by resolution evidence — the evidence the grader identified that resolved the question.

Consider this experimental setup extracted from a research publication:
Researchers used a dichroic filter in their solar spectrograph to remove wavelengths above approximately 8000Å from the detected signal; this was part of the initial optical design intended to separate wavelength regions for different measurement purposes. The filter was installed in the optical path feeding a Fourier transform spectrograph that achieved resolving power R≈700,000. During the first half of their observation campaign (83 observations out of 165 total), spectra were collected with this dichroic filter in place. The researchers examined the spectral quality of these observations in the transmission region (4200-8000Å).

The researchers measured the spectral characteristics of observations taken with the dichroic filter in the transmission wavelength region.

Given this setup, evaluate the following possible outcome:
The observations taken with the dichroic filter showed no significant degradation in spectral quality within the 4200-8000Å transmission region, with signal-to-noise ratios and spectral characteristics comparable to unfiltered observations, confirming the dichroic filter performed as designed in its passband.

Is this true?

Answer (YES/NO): NO